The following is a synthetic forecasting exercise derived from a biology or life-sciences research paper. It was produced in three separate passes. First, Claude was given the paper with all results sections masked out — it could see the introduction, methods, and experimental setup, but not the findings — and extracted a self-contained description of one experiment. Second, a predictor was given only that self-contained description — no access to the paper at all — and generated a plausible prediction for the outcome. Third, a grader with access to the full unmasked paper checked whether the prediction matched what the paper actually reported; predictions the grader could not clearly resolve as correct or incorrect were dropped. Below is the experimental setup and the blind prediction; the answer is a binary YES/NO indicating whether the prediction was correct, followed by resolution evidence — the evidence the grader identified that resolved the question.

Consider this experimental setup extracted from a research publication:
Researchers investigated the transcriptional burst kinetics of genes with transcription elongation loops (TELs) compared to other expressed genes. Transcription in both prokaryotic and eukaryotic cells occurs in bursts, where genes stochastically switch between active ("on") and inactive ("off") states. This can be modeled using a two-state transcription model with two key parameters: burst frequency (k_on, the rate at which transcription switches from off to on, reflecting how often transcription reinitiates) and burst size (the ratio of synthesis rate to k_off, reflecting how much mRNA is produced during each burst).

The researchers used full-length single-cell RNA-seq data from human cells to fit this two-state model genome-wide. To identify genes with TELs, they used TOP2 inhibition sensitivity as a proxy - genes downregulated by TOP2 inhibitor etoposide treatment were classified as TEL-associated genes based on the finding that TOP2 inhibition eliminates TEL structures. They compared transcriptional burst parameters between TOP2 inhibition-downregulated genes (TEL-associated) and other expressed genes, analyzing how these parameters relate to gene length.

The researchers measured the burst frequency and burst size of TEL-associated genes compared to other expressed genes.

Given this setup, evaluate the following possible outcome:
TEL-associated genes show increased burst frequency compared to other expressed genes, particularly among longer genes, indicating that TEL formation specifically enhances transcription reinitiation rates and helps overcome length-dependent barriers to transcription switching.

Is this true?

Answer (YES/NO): YES